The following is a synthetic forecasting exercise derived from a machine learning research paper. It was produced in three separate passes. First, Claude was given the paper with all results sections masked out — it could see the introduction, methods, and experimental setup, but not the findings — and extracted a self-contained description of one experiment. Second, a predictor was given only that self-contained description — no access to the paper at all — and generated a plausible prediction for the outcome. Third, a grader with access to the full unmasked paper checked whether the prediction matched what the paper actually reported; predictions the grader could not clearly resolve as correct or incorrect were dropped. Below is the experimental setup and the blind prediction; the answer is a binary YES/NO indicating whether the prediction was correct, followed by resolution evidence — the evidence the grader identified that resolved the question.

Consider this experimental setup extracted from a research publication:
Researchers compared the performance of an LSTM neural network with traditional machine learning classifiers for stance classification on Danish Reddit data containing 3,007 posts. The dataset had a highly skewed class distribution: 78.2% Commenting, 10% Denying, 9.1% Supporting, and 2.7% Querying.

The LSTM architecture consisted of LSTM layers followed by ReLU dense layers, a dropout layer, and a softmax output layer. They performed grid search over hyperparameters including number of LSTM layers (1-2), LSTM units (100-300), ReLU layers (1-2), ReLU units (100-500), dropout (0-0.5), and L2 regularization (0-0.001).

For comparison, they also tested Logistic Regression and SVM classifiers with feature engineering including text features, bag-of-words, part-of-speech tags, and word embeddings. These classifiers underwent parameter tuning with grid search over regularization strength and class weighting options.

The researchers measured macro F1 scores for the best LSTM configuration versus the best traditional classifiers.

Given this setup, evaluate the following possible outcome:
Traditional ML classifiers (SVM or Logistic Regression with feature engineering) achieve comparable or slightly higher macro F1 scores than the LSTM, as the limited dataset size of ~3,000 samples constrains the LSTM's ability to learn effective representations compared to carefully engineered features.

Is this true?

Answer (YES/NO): NO